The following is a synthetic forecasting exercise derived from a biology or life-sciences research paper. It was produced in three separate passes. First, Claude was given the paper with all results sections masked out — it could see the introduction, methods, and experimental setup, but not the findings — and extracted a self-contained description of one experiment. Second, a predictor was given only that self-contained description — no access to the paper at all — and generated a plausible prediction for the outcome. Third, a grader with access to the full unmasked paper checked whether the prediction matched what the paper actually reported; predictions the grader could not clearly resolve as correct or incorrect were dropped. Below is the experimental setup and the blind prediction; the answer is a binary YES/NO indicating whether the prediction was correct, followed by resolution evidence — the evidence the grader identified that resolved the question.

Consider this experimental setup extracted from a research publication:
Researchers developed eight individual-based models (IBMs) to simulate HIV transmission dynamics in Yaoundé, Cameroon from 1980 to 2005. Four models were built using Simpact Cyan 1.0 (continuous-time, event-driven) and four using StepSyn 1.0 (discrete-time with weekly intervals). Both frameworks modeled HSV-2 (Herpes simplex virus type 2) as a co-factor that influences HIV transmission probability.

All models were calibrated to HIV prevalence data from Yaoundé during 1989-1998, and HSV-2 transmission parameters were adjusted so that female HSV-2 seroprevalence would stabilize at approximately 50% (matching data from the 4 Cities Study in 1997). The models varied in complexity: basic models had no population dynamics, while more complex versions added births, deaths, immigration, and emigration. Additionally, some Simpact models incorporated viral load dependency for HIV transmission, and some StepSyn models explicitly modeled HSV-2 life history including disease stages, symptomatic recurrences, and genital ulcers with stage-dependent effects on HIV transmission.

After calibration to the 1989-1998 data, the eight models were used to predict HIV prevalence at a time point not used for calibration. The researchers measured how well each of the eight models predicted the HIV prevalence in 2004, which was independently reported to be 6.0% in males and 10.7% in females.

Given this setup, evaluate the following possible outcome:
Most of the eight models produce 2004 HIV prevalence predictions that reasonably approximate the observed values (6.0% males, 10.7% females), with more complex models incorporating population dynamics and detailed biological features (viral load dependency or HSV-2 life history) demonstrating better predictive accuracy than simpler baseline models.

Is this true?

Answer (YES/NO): NO